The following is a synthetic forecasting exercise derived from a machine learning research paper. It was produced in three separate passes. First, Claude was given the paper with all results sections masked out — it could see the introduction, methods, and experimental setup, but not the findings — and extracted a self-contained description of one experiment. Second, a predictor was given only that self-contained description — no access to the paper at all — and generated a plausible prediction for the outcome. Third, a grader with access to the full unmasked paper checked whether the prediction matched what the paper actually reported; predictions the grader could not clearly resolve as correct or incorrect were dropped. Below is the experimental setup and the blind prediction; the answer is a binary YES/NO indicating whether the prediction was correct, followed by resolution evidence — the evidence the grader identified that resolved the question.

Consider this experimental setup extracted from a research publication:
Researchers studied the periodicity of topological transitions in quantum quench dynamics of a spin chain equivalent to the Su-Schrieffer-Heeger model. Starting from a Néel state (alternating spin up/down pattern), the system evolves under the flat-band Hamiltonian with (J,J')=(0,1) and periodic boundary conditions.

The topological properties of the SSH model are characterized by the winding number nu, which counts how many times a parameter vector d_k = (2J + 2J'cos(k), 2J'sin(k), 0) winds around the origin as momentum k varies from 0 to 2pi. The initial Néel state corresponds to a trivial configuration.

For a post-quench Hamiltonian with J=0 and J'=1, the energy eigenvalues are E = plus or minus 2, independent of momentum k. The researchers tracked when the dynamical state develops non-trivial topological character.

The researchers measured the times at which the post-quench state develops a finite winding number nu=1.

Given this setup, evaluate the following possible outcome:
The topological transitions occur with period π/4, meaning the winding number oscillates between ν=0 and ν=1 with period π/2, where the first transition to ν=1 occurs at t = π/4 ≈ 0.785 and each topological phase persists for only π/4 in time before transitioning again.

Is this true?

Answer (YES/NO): NO